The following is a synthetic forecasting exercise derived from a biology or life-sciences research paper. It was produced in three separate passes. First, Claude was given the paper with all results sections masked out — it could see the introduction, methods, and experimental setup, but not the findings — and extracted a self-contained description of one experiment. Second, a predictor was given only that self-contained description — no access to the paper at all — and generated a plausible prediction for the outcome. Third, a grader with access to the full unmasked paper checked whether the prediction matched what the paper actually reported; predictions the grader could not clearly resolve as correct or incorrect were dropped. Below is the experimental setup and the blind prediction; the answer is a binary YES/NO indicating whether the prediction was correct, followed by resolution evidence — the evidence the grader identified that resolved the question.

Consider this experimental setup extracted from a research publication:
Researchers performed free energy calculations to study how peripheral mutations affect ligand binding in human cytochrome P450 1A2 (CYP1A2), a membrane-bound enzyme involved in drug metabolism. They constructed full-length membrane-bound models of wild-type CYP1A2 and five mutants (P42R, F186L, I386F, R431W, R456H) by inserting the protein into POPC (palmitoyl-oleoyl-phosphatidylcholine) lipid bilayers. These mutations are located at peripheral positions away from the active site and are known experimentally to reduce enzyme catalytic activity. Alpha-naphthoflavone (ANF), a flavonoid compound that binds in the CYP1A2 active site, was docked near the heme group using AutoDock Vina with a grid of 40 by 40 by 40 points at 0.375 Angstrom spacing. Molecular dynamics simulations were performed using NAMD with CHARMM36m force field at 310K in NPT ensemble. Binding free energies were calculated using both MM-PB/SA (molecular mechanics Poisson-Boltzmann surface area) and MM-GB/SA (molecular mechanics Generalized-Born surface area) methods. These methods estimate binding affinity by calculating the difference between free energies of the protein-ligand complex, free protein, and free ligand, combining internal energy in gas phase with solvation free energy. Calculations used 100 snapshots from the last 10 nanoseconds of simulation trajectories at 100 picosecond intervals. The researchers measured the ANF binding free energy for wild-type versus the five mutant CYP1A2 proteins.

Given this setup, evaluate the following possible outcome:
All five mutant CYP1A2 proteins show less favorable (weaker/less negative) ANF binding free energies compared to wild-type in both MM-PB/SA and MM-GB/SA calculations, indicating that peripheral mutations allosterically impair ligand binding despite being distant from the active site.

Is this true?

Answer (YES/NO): NO